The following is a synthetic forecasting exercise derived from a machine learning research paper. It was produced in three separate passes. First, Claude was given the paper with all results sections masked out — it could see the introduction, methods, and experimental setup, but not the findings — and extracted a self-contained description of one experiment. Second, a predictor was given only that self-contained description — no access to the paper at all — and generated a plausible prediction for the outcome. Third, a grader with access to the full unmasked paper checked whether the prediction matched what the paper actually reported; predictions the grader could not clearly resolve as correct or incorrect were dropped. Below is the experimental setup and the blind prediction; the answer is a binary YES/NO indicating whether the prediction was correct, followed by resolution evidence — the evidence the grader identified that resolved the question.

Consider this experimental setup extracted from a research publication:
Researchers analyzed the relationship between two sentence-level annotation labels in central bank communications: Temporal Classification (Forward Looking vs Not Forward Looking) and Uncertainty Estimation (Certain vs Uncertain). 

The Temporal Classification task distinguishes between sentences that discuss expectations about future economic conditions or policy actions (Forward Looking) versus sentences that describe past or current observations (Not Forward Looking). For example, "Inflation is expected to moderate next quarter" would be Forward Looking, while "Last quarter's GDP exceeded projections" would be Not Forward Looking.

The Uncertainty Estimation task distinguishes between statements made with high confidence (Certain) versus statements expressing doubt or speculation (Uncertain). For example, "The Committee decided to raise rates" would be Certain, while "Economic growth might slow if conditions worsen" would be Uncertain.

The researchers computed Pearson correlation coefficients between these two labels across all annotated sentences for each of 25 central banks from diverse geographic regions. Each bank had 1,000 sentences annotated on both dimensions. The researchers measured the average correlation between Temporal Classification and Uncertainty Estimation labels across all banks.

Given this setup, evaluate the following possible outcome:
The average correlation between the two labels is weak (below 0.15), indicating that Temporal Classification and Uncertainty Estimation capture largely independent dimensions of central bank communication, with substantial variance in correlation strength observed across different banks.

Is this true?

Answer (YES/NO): NO